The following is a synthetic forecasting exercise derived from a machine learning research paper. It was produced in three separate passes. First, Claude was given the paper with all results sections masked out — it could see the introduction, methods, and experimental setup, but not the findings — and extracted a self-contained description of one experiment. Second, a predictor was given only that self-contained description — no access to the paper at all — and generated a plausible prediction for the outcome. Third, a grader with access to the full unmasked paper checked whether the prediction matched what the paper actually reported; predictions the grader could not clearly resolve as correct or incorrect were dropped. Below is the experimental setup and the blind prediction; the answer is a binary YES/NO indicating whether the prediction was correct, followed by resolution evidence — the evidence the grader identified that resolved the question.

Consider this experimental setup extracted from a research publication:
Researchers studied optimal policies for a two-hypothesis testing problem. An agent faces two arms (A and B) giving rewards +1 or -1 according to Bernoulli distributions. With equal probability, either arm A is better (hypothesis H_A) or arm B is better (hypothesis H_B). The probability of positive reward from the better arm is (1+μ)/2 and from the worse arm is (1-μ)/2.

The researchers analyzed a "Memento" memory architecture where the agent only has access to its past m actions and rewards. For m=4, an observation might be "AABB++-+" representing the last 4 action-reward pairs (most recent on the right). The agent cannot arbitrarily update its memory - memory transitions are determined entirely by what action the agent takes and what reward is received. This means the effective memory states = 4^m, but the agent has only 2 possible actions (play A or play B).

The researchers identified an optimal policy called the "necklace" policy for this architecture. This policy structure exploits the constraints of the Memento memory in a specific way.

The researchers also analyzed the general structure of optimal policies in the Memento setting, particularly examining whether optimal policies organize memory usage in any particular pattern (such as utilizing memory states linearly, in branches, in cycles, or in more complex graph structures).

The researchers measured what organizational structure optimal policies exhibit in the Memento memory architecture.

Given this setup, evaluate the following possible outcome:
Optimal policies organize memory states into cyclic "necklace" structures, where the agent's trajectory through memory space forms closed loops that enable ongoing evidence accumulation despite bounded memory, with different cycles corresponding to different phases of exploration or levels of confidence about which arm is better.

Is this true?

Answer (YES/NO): YES